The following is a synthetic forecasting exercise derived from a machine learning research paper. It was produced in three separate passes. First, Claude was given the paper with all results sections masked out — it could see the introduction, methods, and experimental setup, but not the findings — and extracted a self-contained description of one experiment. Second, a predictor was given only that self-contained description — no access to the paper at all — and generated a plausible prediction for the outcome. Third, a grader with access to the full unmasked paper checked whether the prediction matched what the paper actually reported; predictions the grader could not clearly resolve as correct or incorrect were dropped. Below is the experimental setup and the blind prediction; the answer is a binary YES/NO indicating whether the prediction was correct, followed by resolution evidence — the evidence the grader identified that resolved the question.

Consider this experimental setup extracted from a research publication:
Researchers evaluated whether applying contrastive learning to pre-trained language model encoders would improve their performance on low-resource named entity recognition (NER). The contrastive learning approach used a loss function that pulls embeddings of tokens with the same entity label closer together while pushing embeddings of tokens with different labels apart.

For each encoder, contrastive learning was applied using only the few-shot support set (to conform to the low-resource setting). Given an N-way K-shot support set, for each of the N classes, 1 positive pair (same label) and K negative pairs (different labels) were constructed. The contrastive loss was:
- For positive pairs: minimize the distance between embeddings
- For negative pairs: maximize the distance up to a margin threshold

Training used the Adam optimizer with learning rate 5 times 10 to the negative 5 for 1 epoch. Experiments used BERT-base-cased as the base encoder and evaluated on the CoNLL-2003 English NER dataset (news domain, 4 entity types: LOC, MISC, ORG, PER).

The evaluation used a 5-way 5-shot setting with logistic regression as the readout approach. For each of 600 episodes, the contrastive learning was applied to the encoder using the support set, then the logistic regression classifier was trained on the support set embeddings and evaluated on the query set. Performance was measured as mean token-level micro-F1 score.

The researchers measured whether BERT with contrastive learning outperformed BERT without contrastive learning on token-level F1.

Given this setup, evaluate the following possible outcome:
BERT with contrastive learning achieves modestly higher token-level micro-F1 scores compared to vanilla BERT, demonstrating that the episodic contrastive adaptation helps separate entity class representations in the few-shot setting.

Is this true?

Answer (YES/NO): NO